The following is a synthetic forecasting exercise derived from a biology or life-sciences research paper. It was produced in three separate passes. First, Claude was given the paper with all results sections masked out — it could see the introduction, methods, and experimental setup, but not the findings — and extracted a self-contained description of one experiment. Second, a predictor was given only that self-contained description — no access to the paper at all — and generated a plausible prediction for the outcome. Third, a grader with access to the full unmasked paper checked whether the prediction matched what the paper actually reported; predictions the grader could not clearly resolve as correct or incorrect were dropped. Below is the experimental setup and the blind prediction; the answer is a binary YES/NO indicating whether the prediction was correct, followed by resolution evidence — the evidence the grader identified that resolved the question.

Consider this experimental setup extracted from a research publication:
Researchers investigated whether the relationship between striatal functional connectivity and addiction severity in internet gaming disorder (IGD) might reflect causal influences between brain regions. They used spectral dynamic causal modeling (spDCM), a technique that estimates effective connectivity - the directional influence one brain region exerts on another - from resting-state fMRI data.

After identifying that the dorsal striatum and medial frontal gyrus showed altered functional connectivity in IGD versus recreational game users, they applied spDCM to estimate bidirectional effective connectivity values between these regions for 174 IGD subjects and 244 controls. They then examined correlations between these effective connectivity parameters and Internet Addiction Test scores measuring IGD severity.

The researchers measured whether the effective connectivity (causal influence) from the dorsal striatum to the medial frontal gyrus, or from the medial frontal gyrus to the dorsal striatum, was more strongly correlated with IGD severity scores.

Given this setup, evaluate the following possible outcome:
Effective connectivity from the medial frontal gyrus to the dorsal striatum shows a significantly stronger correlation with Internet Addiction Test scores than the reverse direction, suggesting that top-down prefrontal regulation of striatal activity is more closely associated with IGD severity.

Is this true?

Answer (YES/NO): YES